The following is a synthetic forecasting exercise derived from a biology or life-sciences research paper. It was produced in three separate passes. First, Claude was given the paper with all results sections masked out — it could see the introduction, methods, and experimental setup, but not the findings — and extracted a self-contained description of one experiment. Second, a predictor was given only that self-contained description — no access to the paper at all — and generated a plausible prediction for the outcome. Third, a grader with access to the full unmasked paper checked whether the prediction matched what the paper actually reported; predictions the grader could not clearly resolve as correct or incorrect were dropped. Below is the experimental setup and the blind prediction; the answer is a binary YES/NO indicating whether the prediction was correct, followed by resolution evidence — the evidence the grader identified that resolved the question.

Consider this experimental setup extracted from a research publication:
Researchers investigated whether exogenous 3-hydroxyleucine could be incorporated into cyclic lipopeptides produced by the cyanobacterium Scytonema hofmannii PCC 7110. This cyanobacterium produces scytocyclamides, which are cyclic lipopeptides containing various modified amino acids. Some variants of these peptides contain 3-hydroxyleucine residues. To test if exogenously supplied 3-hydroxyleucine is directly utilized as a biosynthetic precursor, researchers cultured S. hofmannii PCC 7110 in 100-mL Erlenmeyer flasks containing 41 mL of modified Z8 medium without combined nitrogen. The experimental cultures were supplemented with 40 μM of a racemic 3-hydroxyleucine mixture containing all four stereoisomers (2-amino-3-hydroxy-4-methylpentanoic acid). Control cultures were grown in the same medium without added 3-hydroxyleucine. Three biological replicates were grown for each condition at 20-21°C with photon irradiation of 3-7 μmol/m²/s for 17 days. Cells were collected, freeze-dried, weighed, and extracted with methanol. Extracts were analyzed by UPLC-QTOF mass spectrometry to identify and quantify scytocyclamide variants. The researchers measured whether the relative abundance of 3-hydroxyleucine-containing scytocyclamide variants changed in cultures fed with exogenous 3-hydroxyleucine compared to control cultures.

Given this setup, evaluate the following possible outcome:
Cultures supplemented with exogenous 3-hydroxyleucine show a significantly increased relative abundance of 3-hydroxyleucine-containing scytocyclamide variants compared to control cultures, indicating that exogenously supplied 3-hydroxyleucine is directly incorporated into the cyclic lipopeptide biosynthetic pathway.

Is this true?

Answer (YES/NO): NO